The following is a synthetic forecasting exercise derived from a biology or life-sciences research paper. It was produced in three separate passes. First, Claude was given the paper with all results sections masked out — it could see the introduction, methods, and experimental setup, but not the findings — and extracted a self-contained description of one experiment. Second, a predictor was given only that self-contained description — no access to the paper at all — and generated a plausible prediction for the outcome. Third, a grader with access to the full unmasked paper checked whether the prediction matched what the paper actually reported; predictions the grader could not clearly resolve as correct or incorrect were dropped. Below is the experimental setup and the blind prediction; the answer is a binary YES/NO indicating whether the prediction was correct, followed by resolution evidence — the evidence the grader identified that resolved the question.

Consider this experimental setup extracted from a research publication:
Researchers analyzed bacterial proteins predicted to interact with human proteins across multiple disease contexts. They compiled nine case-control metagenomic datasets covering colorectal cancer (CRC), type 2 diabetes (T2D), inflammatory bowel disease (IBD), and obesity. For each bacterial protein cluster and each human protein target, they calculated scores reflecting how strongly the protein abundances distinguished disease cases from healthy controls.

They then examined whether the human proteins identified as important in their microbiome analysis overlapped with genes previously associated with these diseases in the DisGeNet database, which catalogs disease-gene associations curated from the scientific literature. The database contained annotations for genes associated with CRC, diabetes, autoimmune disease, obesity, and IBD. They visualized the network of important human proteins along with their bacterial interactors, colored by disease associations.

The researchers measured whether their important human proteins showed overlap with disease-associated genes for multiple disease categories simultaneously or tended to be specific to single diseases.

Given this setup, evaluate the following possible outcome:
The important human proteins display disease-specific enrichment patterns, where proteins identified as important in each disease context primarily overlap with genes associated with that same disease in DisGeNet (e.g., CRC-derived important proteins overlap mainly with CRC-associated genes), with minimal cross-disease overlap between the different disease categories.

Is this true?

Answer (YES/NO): NO